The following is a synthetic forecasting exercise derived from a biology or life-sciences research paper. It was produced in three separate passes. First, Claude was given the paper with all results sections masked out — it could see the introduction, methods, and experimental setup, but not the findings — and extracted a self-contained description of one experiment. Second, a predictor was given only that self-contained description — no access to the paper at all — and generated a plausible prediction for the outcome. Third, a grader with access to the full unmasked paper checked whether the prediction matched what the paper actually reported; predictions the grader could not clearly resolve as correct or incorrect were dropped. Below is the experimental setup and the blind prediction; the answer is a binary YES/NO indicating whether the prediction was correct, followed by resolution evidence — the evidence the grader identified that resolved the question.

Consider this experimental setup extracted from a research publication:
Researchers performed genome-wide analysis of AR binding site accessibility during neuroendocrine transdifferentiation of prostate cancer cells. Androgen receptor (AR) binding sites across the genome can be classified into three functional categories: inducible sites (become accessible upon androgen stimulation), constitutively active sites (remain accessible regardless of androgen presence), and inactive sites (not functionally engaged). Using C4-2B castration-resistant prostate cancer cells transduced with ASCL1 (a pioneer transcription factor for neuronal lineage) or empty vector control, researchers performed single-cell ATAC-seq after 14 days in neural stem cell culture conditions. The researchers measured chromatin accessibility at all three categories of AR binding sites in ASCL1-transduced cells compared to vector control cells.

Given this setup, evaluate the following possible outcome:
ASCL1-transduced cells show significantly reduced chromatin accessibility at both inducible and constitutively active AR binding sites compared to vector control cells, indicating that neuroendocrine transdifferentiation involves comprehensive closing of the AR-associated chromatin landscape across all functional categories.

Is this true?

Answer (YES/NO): YES